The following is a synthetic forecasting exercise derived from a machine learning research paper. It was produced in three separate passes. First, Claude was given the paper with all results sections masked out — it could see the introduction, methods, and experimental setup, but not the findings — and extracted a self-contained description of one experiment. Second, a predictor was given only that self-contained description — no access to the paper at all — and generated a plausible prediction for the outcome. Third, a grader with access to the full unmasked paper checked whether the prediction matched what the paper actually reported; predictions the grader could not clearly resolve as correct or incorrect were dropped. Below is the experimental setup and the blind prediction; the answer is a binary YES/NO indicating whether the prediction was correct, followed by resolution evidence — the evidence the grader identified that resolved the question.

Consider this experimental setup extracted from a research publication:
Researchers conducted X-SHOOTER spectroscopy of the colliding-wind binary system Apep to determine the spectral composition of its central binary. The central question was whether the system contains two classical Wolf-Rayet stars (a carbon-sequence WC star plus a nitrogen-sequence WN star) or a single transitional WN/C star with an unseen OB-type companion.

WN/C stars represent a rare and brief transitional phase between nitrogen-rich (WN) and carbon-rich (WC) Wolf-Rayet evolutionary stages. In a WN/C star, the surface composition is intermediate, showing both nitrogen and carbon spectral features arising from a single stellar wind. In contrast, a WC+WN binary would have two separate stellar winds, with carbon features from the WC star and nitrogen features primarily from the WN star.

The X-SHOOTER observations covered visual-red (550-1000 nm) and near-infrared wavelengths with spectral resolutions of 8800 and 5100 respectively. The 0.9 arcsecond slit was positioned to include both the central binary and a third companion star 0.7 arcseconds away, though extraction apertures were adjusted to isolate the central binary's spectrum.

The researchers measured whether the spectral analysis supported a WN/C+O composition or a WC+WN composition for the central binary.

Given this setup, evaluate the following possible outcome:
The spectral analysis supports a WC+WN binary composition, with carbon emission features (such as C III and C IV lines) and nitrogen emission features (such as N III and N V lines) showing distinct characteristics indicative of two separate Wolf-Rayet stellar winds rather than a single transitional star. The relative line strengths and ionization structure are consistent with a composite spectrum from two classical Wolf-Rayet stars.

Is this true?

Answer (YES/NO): YES